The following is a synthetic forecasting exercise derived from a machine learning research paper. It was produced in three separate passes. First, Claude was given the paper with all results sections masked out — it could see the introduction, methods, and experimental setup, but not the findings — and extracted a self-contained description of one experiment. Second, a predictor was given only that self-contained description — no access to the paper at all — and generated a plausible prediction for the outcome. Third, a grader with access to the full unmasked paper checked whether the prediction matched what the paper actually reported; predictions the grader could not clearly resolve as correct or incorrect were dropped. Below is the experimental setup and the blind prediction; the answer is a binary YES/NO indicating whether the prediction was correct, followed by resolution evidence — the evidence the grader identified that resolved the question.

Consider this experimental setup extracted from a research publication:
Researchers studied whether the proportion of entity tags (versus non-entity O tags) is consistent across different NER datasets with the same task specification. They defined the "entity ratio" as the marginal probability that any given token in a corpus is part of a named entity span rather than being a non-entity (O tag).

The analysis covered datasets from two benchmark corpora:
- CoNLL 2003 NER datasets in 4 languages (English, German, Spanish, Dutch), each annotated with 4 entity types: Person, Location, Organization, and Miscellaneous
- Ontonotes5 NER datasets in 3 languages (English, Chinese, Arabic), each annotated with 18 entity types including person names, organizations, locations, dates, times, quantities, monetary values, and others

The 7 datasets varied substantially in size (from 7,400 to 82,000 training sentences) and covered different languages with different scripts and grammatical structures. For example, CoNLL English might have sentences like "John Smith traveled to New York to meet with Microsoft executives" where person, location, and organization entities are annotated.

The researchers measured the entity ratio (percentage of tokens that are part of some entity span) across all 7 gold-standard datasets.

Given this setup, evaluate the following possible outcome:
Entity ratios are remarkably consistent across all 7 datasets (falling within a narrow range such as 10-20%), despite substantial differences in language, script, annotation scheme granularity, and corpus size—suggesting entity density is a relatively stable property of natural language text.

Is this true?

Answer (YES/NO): NO